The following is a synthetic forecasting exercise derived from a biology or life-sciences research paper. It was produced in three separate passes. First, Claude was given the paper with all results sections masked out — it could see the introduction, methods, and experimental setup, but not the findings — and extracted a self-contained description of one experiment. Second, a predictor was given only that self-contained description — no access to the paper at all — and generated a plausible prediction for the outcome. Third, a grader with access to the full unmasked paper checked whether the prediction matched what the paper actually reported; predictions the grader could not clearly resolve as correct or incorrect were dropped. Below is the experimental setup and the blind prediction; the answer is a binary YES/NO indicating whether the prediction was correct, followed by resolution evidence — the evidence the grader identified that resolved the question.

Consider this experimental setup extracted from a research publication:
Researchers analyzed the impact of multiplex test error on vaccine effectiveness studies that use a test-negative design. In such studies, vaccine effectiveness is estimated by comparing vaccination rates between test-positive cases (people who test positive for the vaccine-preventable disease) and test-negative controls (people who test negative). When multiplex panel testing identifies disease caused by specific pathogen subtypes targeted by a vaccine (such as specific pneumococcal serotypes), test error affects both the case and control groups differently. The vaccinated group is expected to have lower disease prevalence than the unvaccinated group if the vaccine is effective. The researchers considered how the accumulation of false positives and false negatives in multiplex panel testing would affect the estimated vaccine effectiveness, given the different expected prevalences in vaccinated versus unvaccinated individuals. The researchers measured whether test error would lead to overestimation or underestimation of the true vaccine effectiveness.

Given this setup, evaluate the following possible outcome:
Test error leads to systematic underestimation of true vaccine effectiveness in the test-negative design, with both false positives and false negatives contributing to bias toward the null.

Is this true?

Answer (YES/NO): YES